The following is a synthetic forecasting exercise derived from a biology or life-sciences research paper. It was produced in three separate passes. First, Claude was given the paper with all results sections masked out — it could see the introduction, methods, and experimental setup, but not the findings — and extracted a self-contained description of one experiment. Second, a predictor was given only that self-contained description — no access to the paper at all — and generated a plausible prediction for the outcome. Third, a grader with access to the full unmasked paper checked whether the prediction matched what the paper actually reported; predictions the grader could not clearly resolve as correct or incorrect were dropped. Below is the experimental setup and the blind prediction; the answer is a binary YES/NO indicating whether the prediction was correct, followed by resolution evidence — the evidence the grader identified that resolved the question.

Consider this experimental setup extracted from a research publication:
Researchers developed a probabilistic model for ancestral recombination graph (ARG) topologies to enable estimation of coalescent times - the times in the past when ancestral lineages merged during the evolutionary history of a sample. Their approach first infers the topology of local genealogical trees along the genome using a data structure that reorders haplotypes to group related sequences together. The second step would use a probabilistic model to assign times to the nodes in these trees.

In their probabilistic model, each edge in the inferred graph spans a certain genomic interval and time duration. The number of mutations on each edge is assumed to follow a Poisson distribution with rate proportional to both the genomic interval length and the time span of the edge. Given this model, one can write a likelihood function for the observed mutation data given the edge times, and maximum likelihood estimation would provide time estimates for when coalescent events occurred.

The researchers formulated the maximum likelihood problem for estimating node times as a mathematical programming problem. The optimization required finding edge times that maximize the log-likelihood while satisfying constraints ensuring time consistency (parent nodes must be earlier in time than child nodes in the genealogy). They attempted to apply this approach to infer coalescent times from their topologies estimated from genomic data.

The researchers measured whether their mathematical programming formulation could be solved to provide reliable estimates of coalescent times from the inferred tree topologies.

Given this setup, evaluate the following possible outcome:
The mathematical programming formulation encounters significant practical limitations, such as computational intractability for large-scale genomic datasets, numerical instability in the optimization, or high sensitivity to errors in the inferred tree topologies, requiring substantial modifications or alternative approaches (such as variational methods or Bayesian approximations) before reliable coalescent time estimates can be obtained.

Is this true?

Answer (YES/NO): YES